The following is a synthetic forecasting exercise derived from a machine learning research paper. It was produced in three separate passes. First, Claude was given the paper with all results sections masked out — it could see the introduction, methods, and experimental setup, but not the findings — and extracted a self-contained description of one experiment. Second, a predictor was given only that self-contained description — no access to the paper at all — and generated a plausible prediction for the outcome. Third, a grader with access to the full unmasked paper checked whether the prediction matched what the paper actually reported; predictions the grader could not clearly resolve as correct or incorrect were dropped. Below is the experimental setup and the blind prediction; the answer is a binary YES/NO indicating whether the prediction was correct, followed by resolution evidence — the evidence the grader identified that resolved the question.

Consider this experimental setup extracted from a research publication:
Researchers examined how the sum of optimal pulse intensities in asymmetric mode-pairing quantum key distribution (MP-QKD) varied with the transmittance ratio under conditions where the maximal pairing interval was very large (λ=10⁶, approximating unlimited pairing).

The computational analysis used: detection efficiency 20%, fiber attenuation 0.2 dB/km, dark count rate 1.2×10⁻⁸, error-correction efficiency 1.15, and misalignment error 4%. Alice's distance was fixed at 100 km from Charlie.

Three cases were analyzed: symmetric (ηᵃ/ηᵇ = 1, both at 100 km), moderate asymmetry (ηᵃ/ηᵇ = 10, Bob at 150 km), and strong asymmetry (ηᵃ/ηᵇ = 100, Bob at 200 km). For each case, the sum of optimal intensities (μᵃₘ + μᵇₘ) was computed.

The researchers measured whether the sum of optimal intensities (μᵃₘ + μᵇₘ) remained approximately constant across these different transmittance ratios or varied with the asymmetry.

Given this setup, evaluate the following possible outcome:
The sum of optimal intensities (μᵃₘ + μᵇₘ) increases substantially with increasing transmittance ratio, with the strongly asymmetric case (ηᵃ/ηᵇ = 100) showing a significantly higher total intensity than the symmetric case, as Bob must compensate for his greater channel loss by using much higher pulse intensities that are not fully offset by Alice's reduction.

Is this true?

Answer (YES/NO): NO